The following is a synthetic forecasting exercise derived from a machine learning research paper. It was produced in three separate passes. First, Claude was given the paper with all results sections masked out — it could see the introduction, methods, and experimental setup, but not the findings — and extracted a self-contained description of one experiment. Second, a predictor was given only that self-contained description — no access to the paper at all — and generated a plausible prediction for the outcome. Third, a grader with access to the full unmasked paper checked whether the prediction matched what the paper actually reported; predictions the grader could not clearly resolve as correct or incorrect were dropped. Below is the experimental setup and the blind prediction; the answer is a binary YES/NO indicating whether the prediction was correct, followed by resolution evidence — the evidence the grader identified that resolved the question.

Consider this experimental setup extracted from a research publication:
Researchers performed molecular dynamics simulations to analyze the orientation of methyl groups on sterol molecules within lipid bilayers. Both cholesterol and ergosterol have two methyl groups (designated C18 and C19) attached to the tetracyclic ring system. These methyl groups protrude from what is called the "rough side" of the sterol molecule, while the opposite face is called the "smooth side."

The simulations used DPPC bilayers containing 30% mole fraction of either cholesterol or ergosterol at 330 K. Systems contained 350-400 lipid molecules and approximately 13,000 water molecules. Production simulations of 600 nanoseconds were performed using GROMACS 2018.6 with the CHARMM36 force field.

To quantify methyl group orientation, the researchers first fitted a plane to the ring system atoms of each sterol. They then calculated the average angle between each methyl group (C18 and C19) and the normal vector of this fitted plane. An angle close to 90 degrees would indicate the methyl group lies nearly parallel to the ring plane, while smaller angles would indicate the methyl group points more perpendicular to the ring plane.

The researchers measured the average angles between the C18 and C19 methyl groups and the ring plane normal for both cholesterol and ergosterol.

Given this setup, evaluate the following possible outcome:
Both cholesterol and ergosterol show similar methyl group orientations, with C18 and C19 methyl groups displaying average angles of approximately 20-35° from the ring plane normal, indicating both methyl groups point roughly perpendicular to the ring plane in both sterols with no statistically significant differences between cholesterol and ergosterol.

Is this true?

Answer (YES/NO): NO